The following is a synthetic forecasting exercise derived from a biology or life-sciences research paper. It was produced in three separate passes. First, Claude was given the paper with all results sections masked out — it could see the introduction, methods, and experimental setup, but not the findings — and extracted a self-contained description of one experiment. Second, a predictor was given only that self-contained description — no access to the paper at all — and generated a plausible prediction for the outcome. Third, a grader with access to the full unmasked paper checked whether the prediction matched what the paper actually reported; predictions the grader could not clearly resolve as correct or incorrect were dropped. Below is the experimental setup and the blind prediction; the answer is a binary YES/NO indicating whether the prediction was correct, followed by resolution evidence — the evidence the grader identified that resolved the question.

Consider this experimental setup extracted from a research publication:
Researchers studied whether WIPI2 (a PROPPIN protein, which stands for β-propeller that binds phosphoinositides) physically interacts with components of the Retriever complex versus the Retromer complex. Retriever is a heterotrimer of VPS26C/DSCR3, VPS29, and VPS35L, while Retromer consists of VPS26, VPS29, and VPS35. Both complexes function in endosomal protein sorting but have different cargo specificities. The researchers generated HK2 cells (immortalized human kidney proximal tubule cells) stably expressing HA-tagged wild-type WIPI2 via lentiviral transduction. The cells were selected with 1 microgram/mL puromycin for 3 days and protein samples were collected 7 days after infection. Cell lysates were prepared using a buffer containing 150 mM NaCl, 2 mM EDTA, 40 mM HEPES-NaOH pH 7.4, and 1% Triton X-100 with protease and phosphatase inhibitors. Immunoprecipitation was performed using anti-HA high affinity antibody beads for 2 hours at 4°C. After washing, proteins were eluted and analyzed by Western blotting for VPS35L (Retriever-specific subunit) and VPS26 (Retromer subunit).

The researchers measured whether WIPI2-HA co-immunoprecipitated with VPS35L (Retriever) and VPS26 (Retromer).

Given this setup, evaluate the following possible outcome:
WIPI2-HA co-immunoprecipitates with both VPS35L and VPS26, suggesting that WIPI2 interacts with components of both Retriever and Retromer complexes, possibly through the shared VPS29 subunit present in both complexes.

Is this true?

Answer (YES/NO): NO